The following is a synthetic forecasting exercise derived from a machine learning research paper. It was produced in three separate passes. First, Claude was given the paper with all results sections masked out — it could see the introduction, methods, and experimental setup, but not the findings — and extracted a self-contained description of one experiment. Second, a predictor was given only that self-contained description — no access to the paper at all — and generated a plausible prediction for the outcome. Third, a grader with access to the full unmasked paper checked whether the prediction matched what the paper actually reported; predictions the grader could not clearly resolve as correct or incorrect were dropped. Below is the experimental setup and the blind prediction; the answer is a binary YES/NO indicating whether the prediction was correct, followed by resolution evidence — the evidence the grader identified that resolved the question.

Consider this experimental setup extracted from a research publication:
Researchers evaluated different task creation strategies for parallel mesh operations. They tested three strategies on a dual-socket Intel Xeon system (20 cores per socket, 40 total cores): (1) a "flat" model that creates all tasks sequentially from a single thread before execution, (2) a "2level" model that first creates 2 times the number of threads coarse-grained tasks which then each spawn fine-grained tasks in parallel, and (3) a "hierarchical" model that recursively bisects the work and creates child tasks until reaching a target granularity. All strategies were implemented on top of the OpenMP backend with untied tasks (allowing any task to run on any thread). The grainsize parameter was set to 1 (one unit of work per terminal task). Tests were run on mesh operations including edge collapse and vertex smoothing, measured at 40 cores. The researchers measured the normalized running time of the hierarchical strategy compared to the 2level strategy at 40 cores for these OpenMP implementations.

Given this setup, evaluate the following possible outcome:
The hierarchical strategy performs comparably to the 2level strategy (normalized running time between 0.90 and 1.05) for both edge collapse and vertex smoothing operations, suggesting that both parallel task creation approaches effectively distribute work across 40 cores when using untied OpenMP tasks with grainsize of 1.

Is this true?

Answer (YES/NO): NO